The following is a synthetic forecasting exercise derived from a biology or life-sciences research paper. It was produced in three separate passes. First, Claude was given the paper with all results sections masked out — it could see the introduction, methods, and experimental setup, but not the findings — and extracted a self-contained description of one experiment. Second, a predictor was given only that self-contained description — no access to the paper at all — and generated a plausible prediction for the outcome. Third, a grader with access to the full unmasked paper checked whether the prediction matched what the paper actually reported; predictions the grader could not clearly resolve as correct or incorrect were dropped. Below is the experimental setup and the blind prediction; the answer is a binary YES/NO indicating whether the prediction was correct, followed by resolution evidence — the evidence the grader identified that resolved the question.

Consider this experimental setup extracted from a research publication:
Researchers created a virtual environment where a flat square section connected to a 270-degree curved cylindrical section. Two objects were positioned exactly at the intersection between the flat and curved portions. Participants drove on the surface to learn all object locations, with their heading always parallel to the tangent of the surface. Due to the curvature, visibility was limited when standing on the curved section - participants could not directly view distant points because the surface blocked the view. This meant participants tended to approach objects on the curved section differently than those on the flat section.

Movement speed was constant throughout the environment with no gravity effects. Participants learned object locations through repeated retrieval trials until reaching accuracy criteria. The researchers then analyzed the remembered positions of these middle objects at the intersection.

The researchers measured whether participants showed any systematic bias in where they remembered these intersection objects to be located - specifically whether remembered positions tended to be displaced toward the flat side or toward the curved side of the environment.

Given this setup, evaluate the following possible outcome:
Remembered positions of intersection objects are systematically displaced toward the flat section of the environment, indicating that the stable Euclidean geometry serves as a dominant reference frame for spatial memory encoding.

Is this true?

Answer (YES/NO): NO